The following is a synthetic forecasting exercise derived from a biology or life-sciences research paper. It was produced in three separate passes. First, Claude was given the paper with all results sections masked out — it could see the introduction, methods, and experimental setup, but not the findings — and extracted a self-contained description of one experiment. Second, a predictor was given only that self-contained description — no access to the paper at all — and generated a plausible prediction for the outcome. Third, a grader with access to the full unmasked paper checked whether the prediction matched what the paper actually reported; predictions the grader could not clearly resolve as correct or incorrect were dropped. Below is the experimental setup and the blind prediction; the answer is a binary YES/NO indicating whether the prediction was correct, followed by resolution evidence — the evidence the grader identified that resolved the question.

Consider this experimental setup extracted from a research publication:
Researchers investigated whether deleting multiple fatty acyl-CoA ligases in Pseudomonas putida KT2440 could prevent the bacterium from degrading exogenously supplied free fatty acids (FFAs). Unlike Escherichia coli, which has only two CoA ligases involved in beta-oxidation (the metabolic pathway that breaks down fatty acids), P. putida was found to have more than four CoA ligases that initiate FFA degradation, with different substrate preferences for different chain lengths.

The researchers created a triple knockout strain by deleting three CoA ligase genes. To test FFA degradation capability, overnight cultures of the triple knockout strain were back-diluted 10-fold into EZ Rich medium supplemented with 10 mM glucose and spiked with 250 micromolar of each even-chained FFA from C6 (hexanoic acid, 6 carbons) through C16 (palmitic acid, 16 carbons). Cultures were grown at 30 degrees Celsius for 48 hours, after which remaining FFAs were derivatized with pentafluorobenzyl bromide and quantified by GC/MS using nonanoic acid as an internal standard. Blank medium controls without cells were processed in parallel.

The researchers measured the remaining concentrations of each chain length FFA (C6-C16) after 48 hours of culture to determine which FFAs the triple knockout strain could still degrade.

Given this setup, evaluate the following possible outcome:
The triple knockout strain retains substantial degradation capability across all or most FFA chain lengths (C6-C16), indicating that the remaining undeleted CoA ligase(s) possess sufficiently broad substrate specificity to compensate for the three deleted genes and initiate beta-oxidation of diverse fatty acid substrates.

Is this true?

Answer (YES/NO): NO